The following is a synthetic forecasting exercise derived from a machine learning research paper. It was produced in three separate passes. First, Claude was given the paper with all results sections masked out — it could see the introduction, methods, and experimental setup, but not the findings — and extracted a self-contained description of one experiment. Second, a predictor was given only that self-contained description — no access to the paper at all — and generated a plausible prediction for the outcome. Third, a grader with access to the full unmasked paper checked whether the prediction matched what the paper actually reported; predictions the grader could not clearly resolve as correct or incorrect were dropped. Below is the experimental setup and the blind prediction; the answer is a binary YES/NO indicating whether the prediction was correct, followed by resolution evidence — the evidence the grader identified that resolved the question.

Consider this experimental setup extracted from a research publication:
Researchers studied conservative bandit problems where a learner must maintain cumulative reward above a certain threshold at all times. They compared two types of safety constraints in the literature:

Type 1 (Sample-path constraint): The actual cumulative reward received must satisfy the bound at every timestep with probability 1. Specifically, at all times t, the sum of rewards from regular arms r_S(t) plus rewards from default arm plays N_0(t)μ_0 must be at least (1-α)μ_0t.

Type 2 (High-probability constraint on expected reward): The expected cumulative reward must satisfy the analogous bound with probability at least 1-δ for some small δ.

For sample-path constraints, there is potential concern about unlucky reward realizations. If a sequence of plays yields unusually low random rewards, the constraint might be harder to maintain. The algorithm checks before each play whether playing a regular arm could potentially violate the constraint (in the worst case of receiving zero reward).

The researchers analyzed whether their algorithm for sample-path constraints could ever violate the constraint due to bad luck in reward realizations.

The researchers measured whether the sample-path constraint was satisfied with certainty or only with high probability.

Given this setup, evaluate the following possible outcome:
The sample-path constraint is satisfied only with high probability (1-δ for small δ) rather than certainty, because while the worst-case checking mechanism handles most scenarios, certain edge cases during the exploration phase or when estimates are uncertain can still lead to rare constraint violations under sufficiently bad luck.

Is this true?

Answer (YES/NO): NO